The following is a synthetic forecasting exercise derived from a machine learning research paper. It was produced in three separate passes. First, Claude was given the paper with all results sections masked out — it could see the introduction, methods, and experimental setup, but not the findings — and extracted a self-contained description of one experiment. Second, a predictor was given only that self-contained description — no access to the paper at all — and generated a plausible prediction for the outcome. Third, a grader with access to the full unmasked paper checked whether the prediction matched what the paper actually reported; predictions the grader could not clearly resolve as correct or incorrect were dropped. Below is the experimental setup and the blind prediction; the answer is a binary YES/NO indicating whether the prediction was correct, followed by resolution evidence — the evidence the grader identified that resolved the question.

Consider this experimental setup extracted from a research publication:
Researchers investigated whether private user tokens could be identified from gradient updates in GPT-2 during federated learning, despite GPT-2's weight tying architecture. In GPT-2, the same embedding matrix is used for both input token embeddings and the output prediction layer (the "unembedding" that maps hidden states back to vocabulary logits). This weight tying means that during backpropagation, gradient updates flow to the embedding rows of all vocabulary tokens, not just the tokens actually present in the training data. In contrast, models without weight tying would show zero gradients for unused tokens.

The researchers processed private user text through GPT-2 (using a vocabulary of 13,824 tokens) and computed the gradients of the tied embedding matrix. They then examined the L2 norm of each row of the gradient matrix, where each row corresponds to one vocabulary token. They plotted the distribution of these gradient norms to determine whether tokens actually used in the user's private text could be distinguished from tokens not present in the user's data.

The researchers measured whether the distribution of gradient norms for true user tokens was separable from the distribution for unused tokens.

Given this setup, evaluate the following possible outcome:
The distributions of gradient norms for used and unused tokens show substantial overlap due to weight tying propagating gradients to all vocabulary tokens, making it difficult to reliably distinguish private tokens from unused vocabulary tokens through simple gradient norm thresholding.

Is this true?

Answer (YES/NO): NO